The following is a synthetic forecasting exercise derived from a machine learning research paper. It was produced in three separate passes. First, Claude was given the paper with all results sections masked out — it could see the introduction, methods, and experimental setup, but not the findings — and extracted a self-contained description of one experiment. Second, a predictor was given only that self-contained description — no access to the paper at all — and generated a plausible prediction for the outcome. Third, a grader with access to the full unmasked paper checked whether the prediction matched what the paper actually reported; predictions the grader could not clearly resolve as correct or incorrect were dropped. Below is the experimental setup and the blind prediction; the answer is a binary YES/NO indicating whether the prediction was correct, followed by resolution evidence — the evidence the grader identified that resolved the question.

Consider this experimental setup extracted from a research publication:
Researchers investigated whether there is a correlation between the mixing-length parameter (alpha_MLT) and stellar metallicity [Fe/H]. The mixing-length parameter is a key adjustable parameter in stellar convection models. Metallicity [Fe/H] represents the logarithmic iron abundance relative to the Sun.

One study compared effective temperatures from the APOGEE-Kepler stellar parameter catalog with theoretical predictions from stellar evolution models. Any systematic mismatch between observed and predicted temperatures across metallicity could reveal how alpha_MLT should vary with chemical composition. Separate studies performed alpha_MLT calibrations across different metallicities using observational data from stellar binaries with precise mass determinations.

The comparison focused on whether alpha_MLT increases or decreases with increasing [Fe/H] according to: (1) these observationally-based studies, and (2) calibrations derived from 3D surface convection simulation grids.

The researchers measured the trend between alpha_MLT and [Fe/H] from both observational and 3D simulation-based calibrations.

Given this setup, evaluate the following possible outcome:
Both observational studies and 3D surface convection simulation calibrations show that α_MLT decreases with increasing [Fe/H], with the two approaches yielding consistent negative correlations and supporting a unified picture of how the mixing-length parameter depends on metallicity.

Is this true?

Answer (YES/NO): NO